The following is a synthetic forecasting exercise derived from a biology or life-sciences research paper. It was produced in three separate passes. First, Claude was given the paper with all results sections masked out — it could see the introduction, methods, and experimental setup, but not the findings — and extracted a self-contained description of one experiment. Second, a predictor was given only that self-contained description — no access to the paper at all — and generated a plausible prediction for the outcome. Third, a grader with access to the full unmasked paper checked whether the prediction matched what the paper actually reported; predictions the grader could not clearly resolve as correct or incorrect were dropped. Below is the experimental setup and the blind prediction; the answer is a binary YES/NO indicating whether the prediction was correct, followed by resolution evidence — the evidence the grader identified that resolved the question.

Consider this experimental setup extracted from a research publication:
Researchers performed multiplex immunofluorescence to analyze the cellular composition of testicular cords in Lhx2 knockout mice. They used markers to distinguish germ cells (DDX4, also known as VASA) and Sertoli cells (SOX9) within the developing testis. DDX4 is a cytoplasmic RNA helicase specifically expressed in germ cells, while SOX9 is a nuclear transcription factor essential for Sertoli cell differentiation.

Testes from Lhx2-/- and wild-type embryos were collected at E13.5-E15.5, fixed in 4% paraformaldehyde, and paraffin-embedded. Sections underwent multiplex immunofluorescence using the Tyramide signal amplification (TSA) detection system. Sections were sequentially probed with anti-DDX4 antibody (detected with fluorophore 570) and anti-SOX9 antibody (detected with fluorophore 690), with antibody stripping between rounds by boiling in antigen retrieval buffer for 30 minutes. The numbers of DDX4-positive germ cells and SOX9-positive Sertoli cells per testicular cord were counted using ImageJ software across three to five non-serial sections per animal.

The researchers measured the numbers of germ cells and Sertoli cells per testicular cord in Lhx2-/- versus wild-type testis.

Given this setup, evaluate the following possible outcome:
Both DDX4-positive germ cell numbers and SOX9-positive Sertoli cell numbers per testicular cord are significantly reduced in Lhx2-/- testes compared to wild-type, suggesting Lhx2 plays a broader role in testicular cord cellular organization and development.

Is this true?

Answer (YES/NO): NO